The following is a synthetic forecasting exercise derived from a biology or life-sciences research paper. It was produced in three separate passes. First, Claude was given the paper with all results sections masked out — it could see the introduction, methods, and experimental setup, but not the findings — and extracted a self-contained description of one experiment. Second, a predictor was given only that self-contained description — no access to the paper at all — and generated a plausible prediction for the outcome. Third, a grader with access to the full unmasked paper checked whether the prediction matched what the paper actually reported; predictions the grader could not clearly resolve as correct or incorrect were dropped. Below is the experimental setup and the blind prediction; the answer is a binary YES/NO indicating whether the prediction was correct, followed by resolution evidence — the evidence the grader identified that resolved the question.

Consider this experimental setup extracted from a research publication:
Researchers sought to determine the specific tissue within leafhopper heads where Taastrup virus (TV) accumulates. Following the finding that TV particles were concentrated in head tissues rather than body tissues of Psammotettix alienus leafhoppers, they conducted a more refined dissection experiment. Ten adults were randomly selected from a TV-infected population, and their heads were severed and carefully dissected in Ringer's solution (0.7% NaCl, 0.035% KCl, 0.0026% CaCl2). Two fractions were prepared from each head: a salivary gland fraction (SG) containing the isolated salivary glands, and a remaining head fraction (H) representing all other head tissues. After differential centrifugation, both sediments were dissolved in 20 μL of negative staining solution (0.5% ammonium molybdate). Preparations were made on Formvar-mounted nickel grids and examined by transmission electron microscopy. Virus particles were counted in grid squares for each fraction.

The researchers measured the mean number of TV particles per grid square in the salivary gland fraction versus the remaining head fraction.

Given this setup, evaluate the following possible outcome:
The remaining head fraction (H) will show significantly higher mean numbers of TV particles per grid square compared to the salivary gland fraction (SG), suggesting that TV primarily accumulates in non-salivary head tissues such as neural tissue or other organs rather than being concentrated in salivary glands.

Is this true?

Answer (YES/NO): NO